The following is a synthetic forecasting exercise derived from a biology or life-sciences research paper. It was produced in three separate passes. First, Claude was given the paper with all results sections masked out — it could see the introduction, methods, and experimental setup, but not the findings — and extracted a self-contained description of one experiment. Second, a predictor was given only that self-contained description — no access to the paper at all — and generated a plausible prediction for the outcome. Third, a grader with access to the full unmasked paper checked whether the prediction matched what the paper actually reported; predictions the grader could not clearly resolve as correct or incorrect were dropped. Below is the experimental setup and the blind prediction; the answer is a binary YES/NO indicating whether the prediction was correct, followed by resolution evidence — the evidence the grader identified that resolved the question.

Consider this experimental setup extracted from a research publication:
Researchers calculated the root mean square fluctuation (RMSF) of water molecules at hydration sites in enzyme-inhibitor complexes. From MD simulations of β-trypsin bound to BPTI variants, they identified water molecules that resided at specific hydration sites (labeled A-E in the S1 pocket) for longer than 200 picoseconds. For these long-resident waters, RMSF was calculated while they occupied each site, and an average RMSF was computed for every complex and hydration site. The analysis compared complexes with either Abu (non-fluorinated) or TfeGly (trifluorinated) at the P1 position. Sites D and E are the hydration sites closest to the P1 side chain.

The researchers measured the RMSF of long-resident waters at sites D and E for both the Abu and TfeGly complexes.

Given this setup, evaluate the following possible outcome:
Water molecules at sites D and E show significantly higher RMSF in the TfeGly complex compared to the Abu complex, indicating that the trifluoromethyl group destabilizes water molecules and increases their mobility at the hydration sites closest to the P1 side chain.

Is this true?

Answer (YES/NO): NO